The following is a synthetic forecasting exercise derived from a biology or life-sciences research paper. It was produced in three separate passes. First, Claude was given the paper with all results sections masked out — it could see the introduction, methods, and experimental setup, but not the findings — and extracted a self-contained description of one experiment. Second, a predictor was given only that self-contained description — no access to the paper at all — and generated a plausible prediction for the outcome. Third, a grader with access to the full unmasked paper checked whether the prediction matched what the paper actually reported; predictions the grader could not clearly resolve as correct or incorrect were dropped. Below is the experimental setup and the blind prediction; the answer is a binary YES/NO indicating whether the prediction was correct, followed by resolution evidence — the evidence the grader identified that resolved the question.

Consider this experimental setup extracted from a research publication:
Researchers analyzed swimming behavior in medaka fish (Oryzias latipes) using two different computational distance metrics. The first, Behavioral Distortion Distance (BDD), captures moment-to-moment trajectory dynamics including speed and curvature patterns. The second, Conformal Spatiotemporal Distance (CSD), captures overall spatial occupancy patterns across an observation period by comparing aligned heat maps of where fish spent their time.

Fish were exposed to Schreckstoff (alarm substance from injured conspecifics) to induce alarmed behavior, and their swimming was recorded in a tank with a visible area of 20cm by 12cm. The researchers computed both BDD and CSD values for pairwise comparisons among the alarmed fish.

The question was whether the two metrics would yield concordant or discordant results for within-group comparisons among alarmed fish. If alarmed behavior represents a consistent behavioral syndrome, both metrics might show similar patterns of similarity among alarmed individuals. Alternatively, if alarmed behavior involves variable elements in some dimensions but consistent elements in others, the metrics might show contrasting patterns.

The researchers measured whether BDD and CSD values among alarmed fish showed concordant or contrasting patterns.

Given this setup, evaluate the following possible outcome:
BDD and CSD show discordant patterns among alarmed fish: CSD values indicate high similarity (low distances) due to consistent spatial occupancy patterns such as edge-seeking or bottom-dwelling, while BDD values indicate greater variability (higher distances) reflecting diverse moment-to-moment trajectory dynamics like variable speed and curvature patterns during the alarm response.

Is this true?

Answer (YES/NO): YES